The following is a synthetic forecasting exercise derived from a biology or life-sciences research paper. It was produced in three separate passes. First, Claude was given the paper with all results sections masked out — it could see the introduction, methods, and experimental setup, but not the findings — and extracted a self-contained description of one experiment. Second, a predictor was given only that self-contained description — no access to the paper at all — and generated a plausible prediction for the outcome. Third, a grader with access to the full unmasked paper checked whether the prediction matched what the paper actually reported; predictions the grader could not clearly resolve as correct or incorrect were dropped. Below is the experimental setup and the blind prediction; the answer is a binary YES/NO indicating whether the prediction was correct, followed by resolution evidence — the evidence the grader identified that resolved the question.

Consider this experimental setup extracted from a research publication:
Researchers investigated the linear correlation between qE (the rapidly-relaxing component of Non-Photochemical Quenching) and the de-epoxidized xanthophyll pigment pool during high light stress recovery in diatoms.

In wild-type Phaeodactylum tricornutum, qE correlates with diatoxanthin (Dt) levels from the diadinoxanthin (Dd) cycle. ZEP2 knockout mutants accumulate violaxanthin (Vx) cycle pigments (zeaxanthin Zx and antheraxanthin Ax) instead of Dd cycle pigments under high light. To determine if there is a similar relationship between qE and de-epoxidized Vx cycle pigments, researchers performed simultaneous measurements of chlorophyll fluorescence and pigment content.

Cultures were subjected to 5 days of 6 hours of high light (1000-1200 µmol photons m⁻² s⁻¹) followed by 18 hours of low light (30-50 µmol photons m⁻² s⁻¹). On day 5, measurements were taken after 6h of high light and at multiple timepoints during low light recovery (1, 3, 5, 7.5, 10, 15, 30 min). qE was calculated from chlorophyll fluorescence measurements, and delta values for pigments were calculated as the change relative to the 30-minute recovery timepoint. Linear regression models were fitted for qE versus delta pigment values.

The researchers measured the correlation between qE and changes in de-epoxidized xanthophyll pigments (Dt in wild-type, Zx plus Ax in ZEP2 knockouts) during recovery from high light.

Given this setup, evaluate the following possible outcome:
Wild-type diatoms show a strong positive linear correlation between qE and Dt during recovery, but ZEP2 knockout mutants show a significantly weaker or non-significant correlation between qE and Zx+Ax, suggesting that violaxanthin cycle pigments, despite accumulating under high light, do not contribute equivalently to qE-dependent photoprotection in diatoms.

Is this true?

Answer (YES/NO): NO